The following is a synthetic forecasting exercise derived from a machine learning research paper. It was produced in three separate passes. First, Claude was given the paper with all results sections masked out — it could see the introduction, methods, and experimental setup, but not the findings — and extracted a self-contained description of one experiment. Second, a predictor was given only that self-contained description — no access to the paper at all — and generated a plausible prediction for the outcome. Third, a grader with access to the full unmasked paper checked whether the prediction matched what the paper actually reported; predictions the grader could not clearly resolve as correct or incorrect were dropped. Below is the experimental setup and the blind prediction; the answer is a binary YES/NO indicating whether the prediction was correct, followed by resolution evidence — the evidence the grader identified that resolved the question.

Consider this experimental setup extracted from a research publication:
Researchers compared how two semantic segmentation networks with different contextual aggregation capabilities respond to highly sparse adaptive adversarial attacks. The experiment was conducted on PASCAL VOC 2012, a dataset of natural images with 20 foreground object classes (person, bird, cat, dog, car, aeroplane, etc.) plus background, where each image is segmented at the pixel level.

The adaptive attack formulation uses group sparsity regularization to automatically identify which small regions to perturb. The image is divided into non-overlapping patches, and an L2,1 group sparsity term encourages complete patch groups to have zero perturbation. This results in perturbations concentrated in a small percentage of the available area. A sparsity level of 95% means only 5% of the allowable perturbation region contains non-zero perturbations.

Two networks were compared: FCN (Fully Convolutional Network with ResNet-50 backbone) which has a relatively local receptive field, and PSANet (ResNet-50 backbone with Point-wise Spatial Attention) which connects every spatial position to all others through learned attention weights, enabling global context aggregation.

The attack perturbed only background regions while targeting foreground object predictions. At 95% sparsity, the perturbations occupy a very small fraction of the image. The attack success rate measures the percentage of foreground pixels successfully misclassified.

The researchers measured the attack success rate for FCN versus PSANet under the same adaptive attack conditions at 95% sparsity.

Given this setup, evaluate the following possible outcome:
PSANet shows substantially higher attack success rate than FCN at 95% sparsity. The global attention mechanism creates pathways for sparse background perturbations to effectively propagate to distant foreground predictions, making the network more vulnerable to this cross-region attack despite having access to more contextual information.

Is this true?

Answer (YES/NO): YES